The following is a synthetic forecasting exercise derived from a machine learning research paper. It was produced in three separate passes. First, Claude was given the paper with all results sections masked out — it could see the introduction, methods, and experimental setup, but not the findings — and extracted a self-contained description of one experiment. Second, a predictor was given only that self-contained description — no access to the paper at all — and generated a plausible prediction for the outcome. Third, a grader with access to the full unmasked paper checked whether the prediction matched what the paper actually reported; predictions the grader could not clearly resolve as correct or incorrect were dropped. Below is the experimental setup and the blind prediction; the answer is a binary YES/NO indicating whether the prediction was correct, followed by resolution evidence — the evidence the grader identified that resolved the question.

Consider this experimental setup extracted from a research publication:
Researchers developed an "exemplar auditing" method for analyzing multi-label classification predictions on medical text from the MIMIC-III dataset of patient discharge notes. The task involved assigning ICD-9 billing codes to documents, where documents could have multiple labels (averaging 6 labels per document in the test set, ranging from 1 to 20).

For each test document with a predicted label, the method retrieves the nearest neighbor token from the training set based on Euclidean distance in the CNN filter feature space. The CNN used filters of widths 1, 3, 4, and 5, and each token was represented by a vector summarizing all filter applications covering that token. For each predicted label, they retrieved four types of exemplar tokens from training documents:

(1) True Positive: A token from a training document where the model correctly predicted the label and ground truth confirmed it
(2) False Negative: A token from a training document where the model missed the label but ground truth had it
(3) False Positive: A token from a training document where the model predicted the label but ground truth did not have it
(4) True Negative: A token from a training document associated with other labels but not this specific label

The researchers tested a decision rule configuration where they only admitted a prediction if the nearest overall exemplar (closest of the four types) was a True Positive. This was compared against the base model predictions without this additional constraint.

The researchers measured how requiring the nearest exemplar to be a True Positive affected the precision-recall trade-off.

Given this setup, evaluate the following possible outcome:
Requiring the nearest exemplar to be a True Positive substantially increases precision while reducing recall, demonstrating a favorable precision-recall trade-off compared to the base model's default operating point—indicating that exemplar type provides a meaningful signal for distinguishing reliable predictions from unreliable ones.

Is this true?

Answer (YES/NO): NO